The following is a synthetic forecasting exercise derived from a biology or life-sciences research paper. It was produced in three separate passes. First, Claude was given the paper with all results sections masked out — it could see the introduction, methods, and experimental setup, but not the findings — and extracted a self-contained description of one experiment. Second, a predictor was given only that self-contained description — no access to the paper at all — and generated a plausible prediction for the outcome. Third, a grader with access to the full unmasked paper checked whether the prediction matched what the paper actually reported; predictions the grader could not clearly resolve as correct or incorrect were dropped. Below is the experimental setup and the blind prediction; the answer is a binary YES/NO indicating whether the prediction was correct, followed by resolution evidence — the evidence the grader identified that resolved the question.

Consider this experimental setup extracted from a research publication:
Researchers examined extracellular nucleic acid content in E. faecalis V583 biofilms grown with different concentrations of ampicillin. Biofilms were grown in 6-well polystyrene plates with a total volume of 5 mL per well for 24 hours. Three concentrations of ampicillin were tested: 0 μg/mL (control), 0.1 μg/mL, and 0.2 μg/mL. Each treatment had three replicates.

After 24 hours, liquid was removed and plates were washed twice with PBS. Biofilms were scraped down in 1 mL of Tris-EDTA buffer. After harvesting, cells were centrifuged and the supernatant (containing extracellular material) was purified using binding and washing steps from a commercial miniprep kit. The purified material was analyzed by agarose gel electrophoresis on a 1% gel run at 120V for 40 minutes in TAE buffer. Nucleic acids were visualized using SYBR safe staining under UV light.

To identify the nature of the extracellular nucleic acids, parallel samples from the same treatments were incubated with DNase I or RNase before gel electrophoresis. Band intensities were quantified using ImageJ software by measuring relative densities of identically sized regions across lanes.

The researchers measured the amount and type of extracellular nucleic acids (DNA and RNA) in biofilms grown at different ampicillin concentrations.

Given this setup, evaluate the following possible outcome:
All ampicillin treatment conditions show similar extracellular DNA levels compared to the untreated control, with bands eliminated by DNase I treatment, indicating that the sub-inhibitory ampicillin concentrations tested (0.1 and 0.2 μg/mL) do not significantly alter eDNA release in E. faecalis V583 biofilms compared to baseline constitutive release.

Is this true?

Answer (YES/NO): NO